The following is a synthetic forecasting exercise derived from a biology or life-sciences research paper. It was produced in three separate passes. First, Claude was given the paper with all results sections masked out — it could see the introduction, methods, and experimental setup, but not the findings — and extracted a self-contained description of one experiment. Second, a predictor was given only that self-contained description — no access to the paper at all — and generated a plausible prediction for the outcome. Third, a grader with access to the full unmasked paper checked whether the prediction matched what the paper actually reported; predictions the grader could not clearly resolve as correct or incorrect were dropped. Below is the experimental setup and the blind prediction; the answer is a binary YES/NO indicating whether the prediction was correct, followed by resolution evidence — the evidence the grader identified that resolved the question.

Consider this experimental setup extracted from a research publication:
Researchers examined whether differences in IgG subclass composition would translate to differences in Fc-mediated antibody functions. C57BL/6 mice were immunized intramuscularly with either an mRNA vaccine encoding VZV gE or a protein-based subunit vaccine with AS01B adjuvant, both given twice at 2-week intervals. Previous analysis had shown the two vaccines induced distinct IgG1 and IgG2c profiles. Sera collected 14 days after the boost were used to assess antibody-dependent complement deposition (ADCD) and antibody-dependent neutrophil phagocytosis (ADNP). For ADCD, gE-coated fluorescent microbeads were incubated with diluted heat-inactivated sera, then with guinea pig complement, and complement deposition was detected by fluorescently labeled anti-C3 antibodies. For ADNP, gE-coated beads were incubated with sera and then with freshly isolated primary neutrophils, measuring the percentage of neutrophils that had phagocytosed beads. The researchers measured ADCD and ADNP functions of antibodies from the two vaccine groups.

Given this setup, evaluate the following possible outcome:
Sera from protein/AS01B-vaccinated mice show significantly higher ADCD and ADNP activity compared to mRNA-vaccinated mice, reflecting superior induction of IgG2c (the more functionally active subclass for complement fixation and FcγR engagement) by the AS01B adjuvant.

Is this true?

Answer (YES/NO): NO